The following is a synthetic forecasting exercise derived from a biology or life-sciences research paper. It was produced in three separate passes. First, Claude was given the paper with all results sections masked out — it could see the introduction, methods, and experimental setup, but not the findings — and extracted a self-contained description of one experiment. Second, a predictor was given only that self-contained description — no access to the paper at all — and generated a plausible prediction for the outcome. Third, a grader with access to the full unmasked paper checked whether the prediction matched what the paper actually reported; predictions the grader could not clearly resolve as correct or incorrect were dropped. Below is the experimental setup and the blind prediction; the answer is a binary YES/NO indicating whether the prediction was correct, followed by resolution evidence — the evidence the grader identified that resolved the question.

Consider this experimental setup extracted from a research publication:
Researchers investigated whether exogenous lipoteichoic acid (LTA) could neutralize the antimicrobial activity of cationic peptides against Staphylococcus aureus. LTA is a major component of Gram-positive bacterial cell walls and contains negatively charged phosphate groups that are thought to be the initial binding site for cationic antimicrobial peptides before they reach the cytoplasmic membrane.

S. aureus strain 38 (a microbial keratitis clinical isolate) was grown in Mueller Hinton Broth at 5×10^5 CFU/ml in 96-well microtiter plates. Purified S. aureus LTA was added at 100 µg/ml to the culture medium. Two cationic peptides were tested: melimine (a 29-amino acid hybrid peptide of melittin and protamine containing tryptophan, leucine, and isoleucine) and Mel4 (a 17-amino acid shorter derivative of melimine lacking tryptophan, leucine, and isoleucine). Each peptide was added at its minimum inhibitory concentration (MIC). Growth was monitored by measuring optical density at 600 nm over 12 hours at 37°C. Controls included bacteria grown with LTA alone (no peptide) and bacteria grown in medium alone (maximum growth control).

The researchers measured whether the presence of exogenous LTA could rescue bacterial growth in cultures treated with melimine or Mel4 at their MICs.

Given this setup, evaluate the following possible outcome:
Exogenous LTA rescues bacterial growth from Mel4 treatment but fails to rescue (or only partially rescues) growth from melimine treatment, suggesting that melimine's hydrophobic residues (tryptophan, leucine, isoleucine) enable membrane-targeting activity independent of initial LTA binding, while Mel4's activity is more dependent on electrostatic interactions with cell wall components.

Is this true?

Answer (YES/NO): NO